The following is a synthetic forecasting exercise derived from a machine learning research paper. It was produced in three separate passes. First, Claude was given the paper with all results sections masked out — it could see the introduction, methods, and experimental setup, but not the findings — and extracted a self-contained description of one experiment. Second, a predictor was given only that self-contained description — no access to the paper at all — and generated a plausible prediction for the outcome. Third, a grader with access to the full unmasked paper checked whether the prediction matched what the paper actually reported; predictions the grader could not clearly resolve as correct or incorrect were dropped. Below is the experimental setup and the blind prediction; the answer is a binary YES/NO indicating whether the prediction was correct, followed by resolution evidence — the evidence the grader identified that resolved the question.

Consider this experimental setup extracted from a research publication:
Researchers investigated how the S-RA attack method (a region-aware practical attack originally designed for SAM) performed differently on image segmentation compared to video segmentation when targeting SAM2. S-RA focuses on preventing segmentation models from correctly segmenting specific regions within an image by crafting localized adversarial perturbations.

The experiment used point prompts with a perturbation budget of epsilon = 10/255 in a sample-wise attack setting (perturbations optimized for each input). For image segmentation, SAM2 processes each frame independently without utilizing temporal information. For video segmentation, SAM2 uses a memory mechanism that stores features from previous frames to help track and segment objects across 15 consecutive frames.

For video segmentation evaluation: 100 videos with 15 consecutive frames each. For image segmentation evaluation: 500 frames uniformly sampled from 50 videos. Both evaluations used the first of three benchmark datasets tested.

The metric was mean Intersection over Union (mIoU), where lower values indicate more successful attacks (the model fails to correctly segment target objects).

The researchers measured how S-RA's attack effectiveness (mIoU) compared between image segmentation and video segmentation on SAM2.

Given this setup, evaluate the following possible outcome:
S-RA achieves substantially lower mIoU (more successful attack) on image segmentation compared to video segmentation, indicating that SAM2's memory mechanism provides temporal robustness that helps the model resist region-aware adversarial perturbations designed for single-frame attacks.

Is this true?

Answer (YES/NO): YES